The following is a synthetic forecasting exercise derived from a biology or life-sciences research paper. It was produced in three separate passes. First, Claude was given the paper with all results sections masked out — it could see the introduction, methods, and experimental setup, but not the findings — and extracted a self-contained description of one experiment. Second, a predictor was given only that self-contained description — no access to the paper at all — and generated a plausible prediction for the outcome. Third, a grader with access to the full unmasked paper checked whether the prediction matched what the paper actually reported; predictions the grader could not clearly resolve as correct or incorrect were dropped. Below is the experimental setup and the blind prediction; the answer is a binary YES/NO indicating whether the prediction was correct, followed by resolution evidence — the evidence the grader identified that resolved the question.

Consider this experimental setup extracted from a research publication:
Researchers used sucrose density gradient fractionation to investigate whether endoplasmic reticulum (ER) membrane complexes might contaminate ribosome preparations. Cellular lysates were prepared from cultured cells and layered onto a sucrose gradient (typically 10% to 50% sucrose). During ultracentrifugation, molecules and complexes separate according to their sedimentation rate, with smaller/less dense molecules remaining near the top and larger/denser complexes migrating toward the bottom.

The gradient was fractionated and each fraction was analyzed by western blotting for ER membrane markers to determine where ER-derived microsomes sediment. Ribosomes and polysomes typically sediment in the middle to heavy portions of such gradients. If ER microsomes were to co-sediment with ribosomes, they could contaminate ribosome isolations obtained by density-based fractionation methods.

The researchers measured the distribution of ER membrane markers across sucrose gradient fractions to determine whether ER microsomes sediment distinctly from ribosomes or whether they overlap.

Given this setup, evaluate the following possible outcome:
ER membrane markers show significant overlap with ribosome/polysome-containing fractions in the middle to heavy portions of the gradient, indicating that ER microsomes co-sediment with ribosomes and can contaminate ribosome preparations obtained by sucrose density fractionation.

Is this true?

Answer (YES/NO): YES